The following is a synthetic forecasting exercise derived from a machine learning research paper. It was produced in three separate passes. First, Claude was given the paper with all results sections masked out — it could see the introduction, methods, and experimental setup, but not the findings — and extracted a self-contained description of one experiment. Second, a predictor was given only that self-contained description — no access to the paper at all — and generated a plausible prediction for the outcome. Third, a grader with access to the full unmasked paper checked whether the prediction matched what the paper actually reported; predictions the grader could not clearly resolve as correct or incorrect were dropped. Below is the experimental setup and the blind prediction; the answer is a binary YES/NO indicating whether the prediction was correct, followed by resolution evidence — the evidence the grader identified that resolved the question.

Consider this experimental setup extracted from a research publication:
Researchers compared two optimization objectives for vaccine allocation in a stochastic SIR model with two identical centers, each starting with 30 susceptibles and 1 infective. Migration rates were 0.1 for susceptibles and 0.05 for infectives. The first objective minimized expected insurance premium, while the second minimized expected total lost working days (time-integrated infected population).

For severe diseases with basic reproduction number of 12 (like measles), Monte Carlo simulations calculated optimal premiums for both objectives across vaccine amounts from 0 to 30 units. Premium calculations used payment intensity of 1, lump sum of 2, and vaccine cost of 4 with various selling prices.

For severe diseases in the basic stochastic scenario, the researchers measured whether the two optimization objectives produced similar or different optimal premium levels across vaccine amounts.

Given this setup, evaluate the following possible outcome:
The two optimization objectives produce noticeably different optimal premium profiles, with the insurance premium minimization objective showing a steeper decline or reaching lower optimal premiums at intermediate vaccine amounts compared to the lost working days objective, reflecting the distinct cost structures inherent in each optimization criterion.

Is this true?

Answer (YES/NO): NO